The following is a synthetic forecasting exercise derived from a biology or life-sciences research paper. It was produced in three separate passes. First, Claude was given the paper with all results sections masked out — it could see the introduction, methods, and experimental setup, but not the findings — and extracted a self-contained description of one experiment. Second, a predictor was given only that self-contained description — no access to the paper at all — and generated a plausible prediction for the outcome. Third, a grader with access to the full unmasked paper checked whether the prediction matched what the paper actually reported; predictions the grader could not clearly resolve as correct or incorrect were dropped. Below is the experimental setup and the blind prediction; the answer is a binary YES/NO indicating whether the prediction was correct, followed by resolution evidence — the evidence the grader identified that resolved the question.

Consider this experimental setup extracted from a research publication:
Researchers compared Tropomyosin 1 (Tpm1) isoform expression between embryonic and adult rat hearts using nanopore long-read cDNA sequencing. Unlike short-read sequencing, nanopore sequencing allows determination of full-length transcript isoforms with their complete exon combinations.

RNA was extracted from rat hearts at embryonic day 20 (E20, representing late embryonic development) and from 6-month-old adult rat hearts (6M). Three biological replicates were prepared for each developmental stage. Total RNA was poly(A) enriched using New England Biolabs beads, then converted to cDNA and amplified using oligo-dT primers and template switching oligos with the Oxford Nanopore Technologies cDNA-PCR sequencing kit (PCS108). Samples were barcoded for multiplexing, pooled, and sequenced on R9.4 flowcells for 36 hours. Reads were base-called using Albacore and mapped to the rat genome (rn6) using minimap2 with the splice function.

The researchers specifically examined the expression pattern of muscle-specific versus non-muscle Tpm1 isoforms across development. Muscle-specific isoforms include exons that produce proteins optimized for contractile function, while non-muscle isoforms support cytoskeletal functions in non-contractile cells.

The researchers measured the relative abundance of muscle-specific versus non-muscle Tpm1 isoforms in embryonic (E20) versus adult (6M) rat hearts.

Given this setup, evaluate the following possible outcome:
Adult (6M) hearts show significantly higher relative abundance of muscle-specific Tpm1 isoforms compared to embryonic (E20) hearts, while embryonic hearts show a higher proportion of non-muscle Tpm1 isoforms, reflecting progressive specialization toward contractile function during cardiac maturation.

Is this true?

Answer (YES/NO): YES